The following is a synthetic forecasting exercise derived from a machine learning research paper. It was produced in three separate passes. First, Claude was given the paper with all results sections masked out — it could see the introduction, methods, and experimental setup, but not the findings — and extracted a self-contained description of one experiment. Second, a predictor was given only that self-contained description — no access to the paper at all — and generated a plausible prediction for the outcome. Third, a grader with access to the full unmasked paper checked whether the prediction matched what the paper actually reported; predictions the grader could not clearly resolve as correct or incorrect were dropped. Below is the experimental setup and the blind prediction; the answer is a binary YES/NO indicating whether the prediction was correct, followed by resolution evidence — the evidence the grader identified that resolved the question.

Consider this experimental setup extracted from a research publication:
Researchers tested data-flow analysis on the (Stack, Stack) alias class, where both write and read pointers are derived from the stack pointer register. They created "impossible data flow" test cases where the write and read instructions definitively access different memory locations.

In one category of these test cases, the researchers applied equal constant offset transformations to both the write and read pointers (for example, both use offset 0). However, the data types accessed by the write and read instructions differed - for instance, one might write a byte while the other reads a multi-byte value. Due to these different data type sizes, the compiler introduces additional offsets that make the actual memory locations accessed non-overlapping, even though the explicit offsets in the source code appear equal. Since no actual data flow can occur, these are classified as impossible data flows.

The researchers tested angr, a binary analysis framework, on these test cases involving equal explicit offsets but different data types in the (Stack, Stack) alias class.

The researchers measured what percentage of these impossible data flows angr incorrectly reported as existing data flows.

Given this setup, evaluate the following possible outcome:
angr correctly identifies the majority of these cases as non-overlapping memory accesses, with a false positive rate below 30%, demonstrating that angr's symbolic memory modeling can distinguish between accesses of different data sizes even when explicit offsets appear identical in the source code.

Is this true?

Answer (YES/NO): NO